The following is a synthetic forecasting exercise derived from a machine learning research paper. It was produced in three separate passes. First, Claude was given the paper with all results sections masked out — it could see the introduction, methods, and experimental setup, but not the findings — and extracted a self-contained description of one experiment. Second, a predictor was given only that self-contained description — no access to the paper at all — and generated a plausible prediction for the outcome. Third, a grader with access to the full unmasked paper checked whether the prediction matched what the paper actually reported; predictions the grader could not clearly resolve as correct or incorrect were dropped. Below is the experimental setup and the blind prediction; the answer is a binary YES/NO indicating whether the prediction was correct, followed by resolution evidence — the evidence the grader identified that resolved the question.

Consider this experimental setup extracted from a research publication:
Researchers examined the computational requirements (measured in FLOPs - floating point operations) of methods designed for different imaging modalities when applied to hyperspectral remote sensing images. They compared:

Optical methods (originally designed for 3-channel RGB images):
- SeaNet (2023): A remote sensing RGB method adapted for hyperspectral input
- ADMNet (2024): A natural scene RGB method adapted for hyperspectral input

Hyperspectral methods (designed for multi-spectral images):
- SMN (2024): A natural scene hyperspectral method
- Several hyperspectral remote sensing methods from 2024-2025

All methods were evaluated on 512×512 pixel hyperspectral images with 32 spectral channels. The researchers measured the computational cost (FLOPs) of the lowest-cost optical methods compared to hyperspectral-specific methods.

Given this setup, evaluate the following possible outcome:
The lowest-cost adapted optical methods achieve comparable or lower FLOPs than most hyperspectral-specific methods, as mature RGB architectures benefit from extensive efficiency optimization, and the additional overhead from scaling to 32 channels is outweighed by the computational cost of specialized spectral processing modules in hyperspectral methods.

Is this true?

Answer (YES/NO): YES